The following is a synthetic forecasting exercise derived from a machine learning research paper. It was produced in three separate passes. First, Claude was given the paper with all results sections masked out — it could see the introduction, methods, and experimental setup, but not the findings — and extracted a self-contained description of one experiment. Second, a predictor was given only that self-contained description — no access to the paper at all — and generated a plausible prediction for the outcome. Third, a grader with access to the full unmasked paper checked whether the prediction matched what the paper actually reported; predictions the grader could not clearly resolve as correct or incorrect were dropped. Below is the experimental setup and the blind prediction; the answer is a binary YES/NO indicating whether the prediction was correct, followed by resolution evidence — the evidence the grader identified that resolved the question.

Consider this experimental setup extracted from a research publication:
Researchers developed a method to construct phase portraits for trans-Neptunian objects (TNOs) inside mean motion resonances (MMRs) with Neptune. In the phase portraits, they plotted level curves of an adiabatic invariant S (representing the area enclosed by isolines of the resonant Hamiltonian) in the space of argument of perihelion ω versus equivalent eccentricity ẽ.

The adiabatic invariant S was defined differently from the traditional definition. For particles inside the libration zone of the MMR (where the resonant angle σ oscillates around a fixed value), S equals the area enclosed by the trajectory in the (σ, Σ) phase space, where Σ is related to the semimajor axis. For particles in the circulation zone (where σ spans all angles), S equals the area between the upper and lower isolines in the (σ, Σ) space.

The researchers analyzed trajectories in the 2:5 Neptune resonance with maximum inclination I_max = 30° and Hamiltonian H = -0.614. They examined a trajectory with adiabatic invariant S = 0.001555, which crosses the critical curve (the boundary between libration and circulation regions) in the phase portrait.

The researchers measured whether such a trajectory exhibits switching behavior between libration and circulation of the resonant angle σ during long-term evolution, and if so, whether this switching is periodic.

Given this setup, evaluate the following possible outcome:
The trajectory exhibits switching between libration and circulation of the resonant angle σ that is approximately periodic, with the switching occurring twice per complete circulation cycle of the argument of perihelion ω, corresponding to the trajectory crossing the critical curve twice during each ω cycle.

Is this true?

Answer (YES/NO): YES